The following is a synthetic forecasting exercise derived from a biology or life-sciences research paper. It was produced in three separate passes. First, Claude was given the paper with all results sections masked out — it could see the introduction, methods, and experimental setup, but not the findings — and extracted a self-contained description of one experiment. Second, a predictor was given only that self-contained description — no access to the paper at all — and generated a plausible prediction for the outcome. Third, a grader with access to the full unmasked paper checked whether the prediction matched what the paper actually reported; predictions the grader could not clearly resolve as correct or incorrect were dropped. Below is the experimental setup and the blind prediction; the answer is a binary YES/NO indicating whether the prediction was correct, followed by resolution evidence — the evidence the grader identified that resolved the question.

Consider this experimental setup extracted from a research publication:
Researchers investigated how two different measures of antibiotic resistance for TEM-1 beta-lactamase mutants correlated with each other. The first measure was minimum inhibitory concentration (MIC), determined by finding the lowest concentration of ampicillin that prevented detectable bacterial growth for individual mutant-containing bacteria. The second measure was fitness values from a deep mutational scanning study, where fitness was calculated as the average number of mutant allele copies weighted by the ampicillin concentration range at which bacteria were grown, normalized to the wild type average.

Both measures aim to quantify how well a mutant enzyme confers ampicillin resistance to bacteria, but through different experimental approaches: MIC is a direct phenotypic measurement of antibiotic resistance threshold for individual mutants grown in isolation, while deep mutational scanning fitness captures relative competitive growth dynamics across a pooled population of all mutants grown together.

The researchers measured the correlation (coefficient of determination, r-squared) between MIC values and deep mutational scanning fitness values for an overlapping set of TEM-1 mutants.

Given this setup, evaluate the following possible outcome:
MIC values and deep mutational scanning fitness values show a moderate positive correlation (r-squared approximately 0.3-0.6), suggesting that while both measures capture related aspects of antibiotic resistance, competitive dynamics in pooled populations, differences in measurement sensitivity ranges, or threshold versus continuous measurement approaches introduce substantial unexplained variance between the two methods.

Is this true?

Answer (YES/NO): NO